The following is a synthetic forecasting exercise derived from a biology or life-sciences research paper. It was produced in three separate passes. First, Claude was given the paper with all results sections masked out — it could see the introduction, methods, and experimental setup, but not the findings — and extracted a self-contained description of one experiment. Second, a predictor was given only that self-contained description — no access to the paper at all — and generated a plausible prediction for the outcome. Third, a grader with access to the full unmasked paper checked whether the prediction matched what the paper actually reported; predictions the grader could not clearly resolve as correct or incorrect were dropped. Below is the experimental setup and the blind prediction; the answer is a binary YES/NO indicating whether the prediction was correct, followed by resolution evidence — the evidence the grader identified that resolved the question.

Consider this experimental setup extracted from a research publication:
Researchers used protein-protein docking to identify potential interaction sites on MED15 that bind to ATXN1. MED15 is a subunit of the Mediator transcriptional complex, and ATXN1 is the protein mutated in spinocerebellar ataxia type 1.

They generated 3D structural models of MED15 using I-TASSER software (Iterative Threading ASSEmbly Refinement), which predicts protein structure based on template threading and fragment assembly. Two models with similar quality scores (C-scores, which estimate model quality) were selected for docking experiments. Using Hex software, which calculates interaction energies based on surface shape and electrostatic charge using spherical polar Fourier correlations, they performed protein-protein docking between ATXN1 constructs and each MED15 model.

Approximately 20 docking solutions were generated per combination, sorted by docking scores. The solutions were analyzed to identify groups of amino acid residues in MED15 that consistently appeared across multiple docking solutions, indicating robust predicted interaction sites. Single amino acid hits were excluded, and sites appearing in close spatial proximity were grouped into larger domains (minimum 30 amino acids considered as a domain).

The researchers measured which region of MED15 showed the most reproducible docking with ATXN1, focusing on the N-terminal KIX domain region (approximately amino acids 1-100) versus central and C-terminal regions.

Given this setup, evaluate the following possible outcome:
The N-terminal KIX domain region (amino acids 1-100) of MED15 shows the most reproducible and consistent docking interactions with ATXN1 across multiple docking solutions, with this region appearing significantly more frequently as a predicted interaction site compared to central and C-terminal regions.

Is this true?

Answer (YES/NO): NO